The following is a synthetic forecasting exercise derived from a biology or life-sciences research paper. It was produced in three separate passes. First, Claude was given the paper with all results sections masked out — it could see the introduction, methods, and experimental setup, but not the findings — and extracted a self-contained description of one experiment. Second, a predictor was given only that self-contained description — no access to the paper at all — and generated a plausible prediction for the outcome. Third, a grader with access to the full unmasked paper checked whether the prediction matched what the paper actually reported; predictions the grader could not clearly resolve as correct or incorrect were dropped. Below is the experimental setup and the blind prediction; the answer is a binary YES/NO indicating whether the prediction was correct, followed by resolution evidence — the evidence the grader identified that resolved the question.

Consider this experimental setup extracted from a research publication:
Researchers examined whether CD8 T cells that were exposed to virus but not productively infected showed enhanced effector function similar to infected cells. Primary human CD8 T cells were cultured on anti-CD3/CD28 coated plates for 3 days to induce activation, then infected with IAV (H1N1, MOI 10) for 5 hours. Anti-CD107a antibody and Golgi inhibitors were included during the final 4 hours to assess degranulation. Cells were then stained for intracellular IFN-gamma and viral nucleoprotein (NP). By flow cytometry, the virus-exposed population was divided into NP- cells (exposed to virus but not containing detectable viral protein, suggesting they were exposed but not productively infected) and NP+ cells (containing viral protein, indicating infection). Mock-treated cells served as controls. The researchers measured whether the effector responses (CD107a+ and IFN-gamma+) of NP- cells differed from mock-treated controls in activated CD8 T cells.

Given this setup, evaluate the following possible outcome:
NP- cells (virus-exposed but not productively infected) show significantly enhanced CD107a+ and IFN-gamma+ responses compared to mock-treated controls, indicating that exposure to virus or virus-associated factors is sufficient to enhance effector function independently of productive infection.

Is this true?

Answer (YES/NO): NO